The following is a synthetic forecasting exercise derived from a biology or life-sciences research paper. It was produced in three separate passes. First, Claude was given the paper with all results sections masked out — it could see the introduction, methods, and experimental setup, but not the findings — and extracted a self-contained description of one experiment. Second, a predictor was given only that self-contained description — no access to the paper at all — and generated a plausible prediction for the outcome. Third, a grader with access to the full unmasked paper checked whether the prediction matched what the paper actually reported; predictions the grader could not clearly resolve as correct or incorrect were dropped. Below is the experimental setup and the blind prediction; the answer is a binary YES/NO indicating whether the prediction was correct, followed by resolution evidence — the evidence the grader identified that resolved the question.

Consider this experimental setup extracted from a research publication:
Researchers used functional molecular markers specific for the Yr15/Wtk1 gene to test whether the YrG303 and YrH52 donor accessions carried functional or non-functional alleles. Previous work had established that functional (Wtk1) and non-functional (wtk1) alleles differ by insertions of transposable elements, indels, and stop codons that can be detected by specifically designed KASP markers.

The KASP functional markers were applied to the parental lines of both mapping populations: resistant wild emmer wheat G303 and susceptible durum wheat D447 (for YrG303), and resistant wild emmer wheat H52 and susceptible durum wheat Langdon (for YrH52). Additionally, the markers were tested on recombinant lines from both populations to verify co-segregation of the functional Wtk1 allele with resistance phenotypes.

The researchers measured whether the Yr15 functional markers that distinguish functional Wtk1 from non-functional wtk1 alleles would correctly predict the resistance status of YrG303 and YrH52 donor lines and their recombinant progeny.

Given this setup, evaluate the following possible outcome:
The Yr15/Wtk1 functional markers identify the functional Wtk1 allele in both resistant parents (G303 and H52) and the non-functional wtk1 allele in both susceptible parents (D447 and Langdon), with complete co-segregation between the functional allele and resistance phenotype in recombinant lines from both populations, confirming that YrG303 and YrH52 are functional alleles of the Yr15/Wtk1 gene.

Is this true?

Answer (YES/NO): YES